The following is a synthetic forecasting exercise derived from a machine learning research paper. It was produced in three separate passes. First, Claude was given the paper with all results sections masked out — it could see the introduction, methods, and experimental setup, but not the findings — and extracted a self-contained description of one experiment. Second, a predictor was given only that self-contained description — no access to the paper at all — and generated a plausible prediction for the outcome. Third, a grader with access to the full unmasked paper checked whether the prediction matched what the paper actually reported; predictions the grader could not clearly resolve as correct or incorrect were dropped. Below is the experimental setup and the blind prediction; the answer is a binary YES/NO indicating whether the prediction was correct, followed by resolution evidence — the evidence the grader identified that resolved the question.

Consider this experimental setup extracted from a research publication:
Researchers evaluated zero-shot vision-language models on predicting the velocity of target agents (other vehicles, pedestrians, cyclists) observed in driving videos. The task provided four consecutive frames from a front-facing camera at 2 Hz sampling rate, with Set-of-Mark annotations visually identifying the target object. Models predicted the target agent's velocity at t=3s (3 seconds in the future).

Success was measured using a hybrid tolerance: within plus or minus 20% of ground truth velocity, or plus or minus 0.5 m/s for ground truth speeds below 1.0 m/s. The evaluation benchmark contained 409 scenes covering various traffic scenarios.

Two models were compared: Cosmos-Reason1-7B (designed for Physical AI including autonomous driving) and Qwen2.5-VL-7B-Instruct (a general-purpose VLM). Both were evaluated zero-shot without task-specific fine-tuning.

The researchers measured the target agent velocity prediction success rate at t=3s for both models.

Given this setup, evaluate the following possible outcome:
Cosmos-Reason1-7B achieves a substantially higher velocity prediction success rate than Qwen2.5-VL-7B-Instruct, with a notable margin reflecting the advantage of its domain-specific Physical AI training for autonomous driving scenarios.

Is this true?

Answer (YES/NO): YES